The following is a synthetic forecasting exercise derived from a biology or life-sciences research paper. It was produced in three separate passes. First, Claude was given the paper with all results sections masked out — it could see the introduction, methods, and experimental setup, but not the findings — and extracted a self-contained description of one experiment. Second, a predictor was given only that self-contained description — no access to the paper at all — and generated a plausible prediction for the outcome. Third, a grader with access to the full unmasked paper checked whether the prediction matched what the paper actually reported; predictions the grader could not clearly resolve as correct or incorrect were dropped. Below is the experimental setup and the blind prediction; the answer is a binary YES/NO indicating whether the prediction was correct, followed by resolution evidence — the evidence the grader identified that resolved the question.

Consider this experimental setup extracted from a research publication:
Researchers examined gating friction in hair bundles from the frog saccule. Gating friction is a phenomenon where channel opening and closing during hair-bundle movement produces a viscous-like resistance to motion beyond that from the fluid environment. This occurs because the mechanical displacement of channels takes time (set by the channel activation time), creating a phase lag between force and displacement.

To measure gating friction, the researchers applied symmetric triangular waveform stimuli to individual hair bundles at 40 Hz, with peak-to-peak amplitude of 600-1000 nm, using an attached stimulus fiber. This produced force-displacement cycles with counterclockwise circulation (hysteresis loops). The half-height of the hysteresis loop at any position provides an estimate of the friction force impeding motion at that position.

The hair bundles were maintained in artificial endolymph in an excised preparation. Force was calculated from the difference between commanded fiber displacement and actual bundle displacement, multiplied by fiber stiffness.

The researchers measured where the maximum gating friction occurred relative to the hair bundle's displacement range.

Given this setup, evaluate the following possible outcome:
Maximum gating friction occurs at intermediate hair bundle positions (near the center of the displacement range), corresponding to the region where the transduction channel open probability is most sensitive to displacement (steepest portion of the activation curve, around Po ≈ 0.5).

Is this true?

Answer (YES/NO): YES